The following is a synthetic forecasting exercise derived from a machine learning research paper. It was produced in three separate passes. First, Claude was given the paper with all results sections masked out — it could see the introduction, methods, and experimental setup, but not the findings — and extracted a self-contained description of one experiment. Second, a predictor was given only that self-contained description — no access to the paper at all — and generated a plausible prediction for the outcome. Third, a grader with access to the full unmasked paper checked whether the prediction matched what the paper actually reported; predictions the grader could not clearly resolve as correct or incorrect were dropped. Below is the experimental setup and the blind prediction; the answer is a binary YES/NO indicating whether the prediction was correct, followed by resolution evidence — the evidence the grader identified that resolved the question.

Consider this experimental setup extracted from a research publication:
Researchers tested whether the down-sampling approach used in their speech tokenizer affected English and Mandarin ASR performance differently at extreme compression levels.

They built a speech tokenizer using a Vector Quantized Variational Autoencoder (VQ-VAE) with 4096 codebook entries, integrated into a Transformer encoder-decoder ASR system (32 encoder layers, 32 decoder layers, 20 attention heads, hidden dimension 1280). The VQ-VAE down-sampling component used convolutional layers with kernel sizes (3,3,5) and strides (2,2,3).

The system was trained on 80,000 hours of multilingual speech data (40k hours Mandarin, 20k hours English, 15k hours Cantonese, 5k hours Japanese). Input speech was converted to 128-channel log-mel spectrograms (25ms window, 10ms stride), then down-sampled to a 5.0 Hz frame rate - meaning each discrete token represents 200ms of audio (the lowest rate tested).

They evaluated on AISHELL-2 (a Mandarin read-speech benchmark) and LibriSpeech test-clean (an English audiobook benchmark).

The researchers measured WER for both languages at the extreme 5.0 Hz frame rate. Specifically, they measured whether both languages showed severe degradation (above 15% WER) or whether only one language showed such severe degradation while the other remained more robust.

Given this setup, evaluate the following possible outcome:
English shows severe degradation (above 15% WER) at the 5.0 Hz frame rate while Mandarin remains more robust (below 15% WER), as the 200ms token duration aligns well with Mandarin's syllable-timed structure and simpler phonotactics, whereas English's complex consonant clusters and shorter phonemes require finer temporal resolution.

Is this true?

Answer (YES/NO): NO